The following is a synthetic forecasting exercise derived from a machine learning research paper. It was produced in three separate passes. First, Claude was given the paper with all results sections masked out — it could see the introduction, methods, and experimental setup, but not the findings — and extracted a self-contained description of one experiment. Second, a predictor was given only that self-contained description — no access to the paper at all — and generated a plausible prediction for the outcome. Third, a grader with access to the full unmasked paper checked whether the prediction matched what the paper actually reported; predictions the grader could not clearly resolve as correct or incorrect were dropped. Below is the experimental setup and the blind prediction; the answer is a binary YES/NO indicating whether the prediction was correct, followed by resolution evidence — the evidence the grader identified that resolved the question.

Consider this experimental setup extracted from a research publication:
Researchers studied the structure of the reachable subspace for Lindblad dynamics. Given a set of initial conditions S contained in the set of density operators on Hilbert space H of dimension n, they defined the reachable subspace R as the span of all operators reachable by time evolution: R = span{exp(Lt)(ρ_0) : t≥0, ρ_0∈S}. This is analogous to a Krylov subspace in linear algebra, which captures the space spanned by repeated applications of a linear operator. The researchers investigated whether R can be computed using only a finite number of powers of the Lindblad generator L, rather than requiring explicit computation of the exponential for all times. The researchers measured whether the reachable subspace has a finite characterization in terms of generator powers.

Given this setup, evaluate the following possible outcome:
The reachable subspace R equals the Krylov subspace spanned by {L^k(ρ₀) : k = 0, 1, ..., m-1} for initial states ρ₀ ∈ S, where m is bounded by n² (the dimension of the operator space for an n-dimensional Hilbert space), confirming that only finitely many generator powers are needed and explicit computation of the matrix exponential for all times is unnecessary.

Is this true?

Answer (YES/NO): YES